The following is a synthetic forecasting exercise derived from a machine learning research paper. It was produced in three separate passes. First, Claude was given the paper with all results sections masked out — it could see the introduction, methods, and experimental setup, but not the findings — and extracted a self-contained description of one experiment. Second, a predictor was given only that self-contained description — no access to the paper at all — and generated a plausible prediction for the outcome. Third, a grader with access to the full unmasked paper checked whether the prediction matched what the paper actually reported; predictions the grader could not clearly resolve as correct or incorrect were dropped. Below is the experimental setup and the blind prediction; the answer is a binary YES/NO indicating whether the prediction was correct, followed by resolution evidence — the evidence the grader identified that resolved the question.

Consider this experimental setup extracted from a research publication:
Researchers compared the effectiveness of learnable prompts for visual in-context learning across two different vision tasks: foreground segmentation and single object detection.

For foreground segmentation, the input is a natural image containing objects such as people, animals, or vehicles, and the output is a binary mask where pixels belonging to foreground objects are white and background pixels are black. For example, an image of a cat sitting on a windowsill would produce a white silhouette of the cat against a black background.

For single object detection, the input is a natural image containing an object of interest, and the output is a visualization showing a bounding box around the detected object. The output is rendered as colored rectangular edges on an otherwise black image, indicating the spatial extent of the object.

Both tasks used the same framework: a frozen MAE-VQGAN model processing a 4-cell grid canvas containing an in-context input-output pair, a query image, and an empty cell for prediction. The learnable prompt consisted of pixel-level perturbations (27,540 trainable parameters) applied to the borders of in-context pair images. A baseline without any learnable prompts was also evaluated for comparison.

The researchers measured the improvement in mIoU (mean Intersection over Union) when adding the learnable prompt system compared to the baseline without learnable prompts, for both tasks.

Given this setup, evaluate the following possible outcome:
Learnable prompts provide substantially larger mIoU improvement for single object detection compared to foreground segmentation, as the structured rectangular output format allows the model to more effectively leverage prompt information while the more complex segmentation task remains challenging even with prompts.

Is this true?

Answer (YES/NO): YES